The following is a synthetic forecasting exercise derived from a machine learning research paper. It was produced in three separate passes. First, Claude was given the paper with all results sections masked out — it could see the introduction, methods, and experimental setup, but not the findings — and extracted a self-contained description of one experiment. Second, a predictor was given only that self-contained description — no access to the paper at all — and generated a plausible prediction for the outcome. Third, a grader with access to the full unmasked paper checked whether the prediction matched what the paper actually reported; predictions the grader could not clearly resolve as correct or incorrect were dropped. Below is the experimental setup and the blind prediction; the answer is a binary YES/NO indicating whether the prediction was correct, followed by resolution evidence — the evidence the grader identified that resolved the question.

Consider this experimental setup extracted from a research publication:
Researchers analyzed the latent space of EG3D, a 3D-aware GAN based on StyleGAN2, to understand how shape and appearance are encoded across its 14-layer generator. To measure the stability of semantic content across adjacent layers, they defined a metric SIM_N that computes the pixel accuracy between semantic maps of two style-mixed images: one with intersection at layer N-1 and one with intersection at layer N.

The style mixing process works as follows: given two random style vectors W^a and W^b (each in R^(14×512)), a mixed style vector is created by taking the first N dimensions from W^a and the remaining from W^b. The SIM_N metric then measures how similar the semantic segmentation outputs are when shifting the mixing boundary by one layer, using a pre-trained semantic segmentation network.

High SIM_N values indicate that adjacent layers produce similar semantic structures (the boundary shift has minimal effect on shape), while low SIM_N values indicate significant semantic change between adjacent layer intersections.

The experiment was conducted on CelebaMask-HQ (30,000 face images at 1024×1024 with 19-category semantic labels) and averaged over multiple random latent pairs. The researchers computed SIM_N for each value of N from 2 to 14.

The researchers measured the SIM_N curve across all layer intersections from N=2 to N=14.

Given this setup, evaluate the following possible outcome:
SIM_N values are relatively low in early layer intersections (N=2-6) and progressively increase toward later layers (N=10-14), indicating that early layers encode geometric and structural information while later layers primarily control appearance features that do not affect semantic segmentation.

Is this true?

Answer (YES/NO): NO